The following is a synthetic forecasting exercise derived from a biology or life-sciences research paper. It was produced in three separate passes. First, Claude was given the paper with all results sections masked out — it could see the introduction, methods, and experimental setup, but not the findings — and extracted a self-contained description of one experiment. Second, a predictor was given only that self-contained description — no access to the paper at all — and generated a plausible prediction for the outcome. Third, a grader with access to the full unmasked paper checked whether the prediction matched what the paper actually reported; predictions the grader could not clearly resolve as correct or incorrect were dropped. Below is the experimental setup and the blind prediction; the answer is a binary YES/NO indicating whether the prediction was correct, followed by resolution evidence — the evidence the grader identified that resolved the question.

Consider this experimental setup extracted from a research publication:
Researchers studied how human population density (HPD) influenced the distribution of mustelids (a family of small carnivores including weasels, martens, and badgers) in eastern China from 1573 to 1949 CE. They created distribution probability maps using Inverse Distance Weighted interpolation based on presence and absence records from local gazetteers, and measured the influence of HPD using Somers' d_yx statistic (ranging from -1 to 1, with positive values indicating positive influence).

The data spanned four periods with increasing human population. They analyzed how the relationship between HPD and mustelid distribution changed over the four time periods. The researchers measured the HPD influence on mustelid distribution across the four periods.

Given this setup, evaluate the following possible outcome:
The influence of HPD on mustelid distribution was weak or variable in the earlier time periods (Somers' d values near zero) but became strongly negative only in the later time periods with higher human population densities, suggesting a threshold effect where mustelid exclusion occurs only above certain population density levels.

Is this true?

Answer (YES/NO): NO